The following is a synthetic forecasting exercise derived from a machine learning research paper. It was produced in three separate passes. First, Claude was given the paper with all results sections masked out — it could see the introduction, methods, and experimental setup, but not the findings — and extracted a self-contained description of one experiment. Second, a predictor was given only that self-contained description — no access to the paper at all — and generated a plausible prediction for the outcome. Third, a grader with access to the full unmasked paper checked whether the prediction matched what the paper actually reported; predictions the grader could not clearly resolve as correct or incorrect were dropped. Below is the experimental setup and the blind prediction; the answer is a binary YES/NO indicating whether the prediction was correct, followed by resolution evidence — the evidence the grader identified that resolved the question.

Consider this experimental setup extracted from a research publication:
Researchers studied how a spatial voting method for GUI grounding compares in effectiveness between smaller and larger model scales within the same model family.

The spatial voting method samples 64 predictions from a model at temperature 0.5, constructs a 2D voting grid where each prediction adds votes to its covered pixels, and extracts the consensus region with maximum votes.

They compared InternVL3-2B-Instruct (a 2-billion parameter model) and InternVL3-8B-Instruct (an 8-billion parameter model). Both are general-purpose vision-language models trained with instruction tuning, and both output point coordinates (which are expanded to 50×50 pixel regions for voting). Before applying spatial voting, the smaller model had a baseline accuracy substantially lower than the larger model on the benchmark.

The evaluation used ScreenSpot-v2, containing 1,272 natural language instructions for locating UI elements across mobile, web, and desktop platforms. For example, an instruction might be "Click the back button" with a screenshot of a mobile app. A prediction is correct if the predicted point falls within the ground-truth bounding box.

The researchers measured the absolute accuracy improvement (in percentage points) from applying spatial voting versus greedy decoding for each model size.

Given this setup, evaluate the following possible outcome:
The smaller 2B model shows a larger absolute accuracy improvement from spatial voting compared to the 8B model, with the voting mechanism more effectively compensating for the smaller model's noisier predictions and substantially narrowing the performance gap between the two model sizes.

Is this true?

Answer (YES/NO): NO